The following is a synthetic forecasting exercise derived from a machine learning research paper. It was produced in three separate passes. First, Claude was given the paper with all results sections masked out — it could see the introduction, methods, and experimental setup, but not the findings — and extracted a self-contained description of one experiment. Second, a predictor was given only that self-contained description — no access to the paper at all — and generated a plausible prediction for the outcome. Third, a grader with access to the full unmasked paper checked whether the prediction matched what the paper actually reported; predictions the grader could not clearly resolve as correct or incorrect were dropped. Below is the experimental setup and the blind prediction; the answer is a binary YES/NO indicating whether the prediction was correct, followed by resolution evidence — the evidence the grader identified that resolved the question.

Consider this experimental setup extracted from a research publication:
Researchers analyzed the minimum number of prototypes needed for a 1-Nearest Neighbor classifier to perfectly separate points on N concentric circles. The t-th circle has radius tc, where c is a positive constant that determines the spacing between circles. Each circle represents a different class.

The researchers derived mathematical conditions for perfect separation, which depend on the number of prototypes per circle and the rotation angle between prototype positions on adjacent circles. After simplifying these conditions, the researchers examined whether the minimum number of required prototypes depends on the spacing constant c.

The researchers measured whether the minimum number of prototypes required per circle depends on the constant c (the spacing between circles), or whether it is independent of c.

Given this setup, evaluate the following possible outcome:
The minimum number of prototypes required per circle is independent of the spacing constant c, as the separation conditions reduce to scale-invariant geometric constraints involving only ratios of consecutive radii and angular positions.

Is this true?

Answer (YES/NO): YES